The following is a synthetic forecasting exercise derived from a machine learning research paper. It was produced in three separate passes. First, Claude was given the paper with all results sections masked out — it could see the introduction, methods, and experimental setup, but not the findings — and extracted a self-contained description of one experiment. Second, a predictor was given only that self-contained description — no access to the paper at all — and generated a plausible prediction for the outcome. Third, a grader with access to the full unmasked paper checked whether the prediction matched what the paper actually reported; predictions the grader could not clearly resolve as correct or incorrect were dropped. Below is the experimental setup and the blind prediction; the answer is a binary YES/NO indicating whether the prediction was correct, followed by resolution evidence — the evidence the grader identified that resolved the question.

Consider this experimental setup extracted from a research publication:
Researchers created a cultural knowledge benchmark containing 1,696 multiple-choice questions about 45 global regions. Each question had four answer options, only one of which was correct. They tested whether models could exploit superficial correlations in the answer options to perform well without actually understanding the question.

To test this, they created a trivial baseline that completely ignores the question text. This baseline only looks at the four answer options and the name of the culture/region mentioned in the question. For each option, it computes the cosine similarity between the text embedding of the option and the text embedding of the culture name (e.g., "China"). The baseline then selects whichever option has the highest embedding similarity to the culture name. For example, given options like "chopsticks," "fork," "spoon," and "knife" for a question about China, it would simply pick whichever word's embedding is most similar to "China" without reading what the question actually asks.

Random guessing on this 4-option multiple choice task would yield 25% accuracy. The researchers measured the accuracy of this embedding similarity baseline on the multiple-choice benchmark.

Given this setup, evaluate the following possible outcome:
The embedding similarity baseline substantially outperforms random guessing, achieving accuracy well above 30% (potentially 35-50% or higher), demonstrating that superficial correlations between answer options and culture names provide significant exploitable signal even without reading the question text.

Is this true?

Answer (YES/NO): YES